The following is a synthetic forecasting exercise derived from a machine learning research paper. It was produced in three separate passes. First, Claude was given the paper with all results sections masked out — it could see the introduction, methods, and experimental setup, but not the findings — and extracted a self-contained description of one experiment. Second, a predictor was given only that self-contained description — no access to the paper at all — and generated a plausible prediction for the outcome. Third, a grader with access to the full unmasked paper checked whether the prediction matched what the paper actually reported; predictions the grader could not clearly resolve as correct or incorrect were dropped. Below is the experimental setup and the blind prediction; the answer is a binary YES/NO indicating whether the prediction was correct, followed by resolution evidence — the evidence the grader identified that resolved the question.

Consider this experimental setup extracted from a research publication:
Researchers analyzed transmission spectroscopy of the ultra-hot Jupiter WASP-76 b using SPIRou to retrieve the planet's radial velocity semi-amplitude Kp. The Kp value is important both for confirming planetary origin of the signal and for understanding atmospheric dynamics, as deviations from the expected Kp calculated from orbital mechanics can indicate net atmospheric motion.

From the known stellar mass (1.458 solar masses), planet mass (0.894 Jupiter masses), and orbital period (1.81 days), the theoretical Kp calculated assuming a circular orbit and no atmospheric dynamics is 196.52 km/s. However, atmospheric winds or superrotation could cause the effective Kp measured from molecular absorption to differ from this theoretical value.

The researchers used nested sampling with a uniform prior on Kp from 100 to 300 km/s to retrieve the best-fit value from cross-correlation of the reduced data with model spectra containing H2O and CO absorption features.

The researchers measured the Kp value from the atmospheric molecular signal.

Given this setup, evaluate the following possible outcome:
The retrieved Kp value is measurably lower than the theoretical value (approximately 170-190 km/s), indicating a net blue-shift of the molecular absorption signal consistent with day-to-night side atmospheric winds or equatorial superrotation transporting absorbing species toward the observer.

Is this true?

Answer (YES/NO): YES